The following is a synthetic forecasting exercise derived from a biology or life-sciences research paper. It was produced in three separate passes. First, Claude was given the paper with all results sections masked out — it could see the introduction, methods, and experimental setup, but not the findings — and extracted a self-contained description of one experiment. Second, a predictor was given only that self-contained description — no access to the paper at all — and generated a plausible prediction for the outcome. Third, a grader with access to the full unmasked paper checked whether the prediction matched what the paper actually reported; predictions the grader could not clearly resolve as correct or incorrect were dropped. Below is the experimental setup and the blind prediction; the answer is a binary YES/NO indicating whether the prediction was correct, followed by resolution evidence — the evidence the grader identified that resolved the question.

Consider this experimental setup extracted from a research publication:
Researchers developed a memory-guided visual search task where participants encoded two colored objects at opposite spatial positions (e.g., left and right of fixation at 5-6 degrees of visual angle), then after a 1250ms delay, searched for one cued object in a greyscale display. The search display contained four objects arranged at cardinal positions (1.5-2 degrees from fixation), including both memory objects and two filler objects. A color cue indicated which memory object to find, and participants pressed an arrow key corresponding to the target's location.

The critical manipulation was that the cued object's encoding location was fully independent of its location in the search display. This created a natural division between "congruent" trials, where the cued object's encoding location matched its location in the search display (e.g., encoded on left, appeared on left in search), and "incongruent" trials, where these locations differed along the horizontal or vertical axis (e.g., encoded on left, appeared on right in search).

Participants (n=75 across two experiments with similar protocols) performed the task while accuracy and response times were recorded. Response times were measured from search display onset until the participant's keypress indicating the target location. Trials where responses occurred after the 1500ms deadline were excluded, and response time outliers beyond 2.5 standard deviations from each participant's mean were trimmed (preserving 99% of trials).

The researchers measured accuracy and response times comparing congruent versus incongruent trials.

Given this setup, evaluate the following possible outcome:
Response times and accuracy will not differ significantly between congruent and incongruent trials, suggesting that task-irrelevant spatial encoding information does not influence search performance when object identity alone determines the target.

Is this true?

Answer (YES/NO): NO